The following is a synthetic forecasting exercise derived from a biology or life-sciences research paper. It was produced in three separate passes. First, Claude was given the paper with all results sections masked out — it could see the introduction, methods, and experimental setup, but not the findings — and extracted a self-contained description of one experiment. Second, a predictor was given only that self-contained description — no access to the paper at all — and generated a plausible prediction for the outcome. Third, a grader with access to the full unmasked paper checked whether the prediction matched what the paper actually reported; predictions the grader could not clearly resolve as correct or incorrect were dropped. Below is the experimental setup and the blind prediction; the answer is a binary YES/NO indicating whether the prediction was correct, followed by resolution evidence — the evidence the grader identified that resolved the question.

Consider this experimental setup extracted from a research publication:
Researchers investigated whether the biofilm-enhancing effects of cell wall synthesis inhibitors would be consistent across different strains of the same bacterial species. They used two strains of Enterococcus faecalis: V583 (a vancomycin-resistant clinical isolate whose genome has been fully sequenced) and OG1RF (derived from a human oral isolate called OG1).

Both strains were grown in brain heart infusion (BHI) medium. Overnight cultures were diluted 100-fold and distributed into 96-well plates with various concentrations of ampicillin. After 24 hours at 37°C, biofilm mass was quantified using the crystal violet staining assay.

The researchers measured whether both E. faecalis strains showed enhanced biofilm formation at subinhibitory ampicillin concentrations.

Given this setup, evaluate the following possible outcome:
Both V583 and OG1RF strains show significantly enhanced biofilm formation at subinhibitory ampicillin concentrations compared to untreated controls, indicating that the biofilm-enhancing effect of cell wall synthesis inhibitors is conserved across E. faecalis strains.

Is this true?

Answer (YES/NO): YES